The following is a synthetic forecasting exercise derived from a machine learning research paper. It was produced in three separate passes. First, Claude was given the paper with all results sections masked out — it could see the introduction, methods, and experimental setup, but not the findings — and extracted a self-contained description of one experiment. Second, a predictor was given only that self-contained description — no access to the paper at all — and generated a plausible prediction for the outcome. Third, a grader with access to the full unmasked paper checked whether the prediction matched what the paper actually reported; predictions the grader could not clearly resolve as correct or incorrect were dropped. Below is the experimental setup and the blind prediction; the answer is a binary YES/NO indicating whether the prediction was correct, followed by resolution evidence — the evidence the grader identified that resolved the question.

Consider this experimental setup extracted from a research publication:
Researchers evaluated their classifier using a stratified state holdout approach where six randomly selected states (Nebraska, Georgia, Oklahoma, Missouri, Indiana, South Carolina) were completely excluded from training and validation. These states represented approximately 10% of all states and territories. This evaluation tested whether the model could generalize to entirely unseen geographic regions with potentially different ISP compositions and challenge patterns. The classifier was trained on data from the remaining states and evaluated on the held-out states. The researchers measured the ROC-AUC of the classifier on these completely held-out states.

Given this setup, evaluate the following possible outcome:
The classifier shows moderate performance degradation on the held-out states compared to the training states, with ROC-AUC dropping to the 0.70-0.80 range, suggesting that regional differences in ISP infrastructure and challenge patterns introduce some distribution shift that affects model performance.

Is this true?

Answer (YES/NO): NO